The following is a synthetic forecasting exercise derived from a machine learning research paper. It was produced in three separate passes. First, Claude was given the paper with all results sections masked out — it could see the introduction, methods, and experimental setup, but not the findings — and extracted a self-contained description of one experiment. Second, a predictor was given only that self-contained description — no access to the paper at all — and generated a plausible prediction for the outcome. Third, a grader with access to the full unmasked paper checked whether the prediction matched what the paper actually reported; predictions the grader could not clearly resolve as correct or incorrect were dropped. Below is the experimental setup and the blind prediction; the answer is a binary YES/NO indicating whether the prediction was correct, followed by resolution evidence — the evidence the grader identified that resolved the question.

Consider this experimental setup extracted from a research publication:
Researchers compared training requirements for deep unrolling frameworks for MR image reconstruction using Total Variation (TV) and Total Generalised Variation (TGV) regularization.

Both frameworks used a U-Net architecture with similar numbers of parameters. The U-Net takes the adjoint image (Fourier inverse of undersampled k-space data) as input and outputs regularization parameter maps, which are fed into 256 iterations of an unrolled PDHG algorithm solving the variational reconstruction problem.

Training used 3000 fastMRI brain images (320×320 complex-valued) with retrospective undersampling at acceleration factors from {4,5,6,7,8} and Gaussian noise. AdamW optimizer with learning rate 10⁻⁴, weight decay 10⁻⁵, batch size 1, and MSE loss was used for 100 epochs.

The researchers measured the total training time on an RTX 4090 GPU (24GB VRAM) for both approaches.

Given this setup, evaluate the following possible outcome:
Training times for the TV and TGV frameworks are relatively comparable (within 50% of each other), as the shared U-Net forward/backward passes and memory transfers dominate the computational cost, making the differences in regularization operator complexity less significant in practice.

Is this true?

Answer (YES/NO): NO